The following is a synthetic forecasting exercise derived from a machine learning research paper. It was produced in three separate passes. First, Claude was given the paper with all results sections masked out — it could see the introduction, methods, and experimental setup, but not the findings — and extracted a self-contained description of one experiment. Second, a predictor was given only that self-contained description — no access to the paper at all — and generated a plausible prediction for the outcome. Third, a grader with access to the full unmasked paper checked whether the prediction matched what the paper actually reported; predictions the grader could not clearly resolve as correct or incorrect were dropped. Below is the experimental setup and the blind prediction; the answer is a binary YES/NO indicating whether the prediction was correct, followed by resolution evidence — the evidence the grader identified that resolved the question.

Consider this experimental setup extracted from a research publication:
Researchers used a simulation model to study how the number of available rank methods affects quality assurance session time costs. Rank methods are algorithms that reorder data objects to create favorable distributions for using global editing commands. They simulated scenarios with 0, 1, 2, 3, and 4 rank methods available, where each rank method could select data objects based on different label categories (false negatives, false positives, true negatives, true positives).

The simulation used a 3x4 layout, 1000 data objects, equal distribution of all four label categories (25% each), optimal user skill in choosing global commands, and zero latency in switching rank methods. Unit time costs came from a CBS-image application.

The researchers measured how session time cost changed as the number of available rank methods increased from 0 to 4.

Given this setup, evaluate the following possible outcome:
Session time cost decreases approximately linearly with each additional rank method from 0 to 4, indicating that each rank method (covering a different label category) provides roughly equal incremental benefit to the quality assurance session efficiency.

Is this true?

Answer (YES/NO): NO